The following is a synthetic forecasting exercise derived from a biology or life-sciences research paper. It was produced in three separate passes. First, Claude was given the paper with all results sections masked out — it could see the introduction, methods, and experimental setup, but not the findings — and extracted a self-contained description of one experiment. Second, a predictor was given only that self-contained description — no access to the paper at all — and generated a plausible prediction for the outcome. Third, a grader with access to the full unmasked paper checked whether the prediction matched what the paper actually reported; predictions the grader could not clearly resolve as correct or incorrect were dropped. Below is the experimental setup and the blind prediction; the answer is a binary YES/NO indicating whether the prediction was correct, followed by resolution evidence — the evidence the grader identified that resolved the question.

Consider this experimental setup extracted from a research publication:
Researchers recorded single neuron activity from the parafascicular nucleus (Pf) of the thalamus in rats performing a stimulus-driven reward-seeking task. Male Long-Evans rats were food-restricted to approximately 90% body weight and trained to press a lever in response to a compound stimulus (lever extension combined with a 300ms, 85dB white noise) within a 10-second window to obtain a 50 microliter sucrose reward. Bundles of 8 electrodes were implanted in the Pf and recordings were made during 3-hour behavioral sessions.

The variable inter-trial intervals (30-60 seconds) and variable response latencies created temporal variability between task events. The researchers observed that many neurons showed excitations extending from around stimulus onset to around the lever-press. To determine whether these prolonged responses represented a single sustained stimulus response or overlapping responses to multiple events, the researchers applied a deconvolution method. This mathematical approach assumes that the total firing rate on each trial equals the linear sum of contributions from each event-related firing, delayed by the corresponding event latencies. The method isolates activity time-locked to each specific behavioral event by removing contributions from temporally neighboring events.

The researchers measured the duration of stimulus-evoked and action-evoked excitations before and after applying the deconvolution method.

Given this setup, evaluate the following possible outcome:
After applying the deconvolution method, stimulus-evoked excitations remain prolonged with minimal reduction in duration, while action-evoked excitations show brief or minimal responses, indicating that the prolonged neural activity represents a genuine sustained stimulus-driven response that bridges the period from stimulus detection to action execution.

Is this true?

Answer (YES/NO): NO